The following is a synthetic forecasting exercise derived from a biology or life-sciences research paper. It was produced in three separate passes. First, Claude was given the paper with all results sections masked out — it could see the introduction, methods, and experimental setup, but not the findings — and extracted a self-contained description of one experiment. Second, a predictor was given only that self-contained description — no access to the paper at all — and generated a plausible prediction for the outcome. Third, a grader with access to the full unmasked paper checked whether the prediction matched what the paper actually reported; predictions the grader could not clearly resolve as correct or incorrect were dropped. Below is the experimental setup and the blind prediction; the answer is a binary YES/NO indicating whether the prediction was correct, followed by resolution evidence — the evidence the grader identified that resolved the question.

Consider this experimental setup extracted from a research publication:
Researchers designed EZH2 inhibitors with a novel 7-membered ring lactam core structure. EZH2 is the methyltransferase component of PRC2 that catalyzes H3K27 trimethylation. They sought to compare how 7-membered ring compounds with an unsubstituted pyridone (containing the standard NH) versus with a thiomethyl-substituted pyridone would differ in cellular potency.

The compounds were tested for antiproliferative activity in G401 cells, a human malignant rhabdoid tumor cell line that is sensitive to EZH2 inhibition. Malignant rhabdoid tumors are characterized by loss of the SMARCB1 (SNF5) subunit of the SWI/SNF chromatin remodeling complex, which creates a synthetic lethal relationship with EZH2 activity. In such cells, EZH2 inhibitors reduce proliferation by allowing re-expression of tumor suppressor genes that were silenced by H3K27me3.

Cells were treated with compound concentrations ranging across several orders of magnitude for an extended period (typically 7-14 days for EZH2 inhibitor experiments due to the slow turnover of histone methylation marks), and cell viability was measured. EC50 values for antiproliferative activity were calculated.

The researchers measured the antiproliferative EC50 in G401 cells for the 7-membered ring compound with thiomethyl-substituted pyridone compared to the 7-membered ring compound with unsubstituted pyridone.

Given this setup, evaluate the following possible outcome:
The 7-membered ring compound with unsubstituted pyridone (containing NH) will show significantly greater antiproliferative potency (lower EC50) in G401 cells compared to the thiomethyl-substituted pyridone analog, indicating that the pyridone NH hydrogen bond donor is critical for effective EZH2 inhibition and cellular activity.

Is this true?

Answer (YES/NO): NO